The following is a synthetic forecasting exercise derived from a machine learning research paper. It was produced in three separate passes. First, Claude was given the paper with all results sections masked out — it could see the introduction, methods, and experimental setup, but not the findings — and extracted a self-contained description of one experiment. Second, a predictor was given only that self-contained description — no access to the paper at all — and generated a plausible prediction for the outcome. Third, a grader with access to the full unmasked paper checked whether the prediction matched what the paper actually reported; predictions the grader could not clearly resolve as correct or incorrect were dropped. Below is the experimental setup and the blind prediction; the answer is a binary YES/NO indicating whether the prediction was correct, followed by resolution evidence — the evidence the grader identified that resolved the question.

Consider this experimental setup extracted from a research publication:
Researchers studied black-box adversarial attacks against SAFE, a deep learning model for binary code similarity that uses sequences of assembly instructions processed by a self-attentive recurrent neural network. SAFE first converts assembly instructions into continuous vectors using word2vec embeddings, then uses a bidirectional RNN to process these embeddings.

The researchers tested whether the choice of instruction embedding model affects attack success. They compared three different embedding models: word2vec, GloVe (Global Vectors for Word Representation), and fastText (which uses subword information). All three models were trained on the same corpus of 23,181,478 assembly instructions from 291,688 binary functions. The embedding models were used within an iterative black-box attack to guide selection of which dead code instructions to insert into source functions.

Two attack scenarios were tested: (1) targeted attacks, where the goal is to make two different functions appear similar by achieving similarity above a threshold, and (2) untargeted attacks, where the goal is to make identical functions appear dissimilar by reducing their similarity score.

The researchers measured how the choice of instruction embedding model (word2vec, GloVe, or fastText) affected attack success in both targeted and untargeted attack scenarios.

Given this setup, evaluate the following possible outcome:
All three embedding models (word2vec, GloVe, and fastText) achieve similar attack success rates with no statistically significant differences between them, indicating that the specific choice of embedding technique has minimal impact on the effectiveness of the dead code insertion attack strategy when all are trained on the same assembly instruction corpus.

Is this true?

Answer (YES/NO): YES